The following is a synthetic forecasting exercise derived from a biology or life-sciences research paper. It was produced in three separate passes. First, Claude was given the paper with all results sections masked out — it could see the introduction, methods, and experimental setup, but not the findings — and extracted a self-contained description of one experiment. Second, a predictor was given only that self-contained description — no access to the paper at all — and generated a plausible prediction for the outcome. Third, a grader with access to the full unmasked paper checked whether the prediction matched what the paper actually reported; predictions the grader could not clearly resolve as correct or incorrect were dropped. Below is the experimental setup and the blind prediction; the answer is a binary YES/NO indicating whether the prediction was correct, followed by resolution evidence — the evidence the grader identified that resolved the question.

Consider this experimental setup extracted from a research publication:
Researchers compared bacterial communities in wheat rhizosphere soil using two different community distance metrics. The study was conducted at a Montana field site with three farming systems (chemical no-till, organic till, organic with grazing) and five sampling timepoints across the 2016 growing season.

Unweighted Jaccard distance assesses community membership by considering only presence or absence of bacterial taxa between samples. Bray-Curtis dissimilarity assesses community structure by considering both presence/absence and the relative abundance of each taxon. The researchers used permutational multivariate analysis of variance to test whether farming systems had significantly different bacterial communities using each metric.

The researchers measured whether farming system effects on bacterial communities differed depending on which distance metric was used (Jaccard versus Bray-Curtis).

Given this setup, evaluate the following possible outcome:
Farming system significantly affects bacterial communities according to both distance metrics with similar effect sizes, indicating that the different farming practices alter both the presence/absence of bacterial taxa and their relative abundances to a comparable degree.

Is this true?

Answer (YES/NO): YES